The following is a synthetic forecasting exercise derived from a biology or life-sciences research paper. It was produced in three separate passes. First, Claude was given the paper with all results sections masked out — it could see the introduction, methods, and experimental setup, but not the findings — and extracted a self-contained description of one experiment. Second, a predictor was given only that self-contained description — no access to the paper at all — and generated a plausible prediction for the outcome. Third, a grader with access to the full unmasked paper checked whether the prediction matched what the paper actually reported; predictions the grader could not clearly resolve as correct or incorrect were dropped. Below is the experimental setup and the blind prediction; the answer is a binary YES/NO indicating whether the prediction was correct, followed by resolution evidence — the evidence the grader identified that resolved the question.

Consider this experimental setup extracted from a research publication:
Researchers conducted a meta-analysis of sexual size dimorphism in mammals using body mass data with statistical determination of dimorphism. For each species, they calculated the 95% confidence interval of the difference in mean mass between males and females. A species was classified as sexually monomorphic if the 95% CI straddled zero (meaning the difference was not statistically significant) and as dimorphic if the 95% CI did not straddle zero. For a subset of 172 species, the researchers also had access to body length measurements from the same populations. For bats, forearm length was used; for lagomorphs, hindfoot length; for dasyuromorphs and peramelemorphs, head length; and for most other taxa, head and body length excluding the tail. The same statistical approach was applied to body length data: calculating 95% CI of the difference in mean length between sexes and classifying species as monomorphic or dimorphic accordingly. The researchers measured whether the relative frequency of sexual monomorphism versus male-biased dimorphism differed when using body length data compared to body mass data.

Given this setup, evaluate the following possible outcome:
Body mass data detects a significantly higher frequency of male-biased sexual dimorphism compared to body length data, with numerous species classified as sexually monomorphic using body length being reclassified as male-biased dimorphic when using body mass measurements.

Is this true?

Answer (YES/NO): NO